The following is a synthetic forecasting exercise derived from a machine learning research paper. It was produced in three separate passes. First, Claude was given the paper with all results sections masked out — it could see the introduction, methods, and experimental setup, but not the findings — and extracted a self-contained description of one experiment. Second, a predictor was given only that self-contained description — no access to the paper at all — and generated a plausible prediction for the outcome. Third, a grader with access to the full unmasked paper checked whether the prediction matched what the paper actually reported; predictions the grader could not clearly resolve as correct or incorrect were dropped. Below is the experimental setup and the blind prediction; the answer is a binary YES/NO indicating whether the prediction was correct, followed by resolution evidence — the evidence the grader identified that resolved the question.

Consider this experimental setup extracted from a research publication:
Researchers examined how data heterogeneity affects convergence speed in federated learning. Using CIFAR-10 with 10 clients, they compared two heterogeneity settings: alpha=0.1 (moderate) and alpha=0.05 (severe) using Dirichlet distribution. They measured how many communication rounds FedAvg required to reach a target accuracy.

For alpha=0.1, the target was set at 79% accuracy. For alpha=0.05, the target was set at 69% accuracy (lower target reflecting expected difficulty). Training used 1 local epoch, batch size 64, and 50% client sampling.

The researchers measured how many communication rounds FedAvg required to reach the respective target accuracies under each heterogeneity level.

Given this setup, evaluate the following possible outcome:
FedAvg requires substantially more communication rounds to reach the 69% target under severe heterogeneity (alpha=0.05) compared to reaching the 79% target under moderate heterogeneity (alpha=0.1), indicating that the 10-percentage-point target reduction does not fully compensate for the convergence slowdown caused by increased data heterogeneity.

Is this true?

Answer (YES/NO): YES